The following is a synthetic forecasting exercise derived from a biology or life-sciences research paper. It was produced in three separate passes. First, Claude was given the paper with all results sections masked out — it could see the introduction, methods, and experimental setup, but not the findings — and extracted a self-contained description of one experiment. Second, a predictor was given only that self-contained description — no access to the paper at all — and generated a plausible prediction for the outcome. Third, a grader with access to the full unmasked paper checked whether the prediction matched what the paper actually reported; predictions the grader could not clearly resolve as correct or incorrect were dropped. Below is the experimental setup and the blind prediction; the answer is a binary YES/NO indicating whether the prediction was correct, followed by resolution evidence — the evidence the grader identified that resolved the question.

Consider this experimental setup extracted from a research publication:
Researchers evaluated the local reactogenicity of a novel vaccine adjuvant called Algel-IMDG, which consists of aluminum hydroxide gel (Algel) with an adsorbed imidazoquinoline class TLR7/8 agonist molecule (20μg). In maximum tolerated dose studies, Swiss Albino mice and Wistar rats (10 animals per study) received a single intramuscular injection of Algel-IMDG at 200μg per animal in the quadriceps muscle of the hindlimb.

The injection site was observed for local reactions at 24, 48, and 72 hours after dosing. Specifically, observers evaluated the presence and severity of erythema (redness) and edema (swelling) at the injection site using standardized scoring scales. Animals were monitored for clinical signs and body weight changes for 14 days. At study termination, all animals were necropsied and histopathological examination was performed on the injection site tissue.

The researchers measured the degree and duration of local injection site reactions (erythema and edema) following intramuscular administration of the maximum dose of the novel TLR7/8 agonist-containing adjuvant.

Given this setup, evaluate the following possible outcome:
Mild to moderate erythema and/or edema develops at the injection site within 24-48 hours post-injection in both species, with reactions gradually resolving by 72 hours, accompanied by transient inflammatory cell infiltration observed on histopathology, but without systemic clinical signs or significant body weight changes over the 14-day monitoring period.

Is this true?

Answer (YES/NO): NO